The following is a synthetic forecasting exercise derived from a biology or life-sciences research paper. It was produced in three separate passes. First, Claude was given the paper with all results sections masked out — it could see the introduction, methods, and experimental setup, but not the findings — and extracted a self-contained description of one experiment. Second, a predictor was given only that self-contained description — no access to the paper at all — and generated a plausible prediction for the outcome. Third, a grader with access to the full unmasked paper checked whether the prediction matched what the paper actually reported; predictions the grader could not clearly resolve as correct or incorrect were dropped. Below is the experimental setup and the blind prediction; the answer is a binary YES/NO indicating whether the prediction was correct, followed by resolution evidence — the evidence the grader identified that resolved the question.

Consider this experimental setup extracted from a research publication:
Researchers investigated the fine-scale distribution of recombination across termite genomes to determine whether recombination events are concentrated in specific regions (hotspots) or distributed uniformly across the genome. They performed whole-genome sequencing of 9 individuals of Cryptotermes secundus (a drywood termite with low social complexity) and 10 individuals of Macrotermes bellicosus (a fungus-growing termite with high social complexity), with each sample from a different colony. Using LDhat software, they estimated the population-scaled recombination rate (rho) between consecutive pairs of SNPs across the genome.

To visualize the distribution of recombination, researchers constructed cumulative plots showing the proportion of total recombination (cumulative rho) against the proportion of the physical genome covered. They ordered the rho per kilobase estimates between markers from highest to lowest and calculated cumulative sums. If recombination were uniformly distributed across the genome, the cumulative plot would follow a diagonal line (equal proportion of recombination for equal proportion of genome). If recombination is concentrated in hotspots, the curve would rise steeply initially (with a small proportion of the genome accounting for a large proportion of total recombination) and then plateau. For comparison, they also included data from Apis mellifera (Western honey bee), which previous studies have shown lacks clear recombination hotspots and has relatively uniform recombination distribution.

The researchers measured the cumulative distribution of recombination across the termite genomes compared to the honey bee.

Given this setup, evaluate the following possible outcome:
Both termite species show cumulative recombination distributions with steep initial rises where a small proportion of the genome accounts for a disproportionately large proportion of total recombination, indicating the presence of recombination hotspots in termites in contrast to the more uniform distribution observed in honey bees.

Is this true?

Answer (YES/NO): YES